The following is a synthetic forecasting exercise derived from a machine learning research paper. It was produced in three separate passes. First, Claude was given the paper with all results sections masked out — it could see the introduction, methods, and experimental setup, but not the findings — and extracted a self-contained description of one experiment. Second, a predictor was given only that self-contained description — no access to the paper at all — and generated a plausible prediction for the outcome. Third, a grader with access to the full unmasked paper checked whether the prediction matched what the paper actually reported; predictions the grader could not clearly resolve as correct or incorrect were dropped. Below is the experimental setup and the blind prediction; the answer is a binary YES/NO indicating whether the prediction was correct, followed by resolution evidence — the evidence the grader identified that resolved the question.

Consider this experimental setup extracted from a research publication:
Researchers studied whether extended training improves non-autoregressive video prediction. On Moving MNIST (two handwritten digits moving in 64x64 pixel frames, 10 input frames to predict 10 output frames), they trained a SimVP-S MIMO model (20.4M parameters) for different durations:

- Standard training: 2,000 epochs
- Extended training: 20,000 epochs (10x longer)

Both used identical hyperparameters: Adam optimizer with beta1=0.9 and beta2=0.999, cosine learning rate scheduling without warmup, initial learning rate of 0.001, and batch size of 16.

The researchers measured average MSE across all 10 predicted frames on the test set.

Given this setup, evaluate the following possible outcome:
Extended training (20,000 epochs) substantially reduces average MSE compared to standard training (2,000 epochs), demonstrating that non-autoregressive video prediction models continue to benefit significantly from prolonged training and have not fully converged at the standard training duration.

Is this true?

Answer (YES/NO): NO